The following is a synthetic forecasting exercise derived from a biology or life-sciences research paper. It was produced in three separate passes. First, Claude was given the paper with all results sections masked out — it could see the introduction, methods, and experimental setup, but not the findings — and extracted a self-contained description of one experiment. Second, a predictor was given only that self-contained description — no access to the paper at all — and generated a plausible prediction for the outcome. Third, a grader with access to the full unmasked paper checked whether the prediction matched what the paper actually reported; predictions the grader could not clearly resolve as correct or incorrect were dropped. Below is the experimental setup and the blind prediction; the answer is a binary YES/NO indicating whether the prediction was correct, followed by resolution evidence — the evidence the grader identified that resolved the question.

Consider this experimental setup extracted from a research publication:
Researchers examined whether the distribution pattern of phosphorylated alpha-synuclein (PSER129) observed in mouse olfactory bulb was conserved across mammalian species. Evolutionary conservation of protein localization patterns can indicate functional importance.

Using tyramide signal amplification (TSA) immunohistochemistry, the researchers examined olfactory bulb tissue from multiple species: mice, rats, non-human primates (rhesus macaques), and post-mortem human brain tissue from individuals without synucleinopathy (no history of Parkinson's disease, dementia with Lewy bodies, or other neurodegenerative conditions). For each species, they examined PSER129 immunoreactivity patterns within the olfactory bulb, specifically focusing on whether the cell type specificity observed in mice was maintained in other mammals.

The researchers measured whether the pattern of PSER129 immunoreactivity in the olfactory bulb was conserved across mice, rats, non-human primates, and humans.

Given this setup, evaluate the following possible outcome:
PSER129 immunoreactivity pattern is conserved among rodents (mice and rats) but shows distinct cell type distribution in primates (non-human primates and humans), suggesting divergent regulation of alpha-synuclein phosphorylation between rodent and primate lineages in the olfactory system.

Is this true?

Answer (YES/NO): NO